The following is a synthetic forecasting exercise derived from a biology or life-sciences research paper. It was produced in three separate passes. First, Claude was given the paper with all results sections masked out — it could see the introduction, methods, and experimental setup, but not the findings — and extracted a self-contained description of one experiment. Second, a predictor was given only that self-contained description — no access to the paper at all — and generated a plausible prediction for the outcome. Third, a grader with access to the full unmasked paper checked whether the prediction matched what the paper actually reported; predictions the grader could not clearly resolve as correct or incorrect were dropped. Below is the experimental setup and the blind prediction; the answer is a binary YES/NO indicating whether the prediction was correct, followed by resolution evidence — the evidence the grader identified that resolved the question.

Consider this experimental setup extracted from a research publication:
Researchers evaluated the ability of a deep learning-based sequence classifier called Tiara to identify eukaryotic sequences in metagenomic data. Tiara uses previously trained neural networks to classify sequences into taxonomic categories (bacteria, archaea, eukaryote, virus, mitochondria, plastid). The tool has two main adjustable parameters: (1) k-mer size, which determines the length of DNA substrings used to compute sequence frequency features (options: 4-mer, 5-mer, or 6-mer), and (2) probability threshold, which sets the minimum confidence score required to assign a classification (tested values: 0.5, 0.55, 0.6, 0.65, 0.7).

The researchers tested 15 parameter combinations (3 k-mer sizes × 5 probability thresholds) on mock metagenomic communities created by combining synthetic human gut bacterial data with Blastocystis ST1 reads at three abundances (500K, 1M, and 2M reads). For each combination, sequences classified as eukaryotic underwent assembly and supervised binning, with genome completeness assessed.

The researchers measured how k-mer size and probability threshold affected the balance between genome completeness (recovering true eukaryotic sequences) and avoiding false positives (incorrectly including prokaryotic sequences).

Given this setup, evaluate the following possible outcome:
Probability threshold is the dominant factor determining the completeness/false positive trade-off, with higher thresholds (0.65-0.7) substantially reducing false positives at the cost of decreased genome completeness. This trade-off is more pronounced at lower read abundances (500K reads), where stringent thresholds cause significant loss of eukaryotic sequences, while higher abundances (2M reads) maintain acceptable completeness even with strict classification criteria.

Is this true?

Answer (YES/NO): NO